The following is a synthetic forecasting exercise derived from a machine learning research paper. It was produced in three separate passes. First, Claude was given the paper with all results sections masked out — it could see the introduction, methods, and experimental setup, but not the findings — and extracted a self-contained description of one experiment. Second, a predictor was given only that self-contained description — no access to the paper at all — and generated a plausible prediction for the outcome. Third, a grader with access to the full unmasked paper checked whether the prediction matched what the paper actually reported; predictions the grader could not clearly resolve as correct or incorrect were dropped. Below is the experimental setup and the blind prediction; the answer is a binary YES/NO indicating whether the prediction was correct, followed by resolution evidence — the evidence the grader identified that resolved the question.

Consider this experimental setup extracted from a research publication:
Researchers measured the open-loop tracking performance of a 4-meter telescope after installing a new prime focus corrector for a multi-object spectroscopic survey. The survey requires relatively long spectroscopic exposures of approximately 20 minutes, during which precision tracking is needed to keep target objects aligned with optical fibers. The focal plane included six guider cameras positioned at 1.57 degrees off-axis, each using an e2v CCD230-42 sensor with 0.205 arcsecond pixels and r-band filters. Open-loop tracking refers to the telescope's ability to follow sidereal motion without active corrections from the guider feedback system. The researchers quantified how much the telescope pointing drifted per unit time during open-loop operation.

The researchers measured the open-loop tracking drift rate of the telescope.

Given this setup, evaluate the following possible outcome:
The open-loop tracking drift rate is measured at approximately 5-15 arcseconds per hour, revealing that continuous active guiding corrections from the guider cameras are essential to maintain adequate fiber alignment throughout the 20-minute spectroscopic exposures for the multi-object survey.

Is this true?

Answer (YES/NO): NO